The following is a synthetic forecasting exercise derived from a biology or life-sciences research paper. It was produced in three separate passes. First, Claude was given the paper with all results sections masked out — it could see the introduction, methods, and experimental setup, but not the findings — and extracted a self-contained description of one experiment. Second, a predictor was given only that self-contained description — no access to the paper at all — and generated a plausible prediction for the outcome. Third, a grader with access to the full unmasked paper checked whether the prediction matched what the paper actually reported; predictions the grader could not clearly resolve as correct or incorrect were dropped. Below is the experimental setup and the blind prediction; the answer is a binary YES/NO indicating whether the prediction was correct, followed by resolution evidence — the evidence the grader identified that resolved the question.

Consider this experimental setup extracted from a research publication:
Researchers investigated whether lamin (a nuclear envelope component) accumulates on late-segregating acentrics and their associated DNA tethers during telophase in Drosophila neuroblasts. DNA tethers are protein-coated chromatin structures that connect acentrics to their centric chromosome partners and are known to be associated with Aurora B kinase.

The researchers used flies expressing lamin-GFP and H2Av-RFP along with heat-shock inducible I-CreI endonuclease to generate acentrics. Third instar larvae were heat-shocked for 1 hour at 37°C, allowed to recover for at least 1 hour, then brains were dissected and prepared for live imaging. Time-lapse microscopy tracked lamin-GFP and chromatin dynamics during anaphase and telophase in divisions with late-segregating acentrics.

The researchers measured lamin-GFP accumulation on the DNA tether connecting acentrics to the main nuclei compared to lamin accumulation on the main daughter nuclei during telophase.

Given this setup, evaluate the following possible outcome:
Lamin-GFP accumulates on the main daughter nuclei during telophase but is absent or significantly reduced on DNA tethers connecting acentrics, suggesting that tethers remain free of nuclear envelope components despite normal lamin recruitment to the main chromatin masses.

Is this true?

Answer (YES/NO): YES